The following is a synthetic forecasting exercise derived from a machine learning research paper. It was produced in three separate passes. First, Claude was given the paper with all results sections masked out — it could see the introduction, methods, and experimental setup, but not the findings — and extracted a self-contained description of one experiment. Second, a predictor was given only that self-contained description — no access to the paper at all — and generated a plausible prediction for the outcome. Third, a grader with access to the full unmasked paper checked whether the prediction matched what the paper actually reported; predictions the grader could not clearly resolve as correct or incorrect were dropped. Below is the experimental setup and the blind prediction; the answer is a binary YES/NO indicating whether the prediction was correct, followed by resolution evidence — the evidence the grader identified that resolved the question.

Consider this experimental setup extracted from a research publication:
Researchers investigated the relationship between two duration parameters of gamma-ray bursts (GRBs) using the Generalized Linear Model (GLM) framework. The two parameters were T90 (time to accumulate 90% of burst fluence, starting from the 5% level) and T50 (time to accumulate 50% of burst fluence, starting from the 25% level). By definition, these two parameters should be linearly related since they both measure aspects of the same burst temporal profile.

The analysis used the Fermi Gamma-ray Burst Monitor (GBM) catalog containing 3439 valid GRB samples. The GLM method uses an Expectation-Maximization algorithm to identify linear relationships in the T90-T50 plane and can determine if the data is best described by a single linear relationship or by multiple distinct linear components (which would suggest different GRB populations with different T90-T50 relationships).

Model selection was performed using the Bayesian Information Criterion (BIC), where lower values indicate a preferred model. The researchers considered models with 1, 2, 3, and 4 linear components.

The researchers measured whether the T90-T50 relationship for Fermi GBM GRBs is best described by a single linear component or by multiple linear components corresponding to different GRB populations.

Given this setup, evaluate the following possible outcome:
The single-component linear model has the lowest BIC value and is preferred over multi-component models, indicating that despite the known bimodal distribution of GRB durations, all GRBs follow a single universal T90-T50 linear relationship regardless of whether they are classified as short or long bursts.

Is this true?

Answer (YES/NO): NO